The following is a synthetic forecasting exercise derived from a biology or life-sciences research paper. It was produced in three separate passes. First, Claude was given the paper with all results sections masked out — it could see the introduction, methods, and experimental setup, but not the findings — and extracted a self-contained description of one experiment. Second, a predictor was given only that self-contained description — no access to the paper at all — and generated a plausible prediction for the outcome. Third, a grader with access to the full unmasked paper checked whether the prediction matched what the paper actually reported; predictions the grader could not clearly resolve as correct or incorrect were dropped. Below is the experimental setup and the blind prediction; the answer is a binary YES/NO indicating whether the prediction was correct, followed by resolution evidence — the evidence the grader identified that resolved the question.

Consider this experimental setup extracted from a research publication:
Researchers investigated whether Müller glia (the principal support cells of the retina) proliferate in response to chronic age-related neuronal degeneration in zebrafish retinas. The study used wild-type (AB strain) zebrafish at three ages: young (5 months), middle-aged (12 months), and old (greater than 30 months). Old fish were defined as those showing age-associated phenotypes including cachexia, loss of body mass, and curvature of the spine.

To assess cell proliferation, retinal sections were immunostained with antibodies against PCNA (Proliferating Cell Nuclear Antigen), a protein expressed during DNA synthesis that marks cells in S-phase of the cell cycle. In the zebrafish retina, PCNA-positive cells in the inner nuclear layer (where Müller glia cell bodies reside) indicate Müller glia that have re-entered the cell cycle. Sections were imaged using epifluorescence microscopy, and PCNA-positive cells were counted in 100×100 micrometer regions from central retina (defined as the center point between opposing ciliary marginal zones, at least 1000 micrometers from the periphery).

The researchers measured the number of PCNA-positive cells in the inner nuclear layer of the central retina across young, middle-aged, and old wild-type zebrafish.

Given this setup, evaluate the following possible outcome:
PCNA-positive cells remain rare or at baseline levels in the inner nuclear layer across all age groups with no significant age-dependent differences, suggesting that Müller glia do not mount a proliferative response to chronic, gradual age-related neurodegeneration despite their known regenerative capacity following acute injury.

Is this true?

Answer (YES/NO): YES